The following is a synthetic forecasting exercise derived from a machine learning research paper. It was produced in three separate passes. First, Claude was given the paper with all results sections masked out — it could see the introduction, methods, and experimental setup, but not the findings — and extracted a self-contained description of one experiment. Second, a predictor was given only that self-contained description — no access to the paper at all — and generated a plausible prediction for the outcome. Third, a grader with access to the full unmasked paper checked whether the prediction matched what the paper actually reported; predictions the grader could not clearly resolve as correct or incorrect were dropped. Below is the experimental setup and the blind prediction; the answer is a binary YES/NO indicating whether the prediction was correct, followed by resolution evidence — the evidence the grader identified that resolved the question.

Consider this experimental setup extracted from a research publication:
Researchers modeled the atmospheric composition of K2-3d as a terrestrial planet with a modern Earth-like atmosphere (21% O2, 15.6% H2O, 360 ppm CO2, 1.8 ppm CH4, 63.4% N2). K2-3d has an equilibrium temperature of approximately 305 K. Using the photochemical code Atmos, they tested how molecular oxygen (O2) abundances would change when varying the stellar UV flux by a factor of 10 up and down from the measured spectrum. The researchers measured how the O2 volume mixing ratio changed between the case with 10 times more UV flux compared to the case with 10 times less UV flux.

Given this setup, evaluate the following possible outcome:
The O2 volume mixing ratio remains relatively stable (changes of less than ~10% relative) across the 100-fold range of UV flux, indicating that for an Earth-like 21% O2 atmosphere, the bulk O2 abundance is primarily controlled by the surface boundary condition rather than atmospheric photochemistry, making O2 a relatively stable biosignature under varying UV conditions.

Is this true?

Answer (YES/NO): NO